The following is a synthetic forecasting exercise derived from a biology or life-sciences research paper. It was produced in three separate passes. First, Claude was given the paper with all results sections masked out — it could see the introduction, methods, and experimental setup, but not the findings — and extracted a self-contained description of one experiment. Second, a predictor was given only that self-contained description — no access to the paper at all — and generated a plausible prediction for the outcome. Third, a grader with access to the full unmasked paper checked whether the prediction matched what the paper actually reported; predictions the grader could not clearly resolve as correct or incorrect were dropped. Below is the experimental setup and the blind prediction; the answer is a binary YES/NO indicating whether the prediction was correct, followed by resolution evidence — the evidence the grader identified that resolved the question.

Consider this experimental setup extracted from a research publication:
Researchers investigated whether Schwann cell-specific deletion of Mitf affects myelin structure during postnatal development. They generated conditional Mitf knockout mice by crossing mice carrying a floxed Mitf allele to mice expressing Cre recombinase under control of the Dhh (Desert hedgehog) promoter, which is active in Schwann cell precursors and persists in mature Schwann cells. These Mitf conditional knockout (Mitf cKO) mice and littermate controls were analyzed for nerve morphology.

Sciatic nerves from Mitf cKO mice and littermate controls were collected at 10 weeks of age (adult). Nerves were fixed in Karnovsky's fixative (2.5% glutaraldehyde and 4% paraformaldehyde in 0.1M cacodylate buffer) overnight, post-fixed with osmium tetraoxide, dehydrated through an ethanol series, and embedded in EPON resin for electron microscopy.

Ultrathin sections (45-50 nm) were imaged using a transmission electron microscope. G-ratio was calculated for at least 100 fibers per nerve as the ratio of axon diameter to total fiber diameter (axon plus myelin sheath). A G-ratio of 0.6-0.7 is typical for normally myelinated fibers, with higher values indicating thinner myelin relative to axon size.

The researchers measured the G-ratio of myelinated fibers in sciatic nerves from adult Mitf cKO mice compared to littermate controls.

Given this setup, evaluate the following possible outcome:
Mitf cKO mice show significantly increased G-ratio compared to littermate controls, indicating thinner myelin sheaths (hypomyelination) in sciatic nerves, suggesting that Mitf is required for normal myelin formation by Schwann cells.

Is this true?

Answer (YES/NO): NO